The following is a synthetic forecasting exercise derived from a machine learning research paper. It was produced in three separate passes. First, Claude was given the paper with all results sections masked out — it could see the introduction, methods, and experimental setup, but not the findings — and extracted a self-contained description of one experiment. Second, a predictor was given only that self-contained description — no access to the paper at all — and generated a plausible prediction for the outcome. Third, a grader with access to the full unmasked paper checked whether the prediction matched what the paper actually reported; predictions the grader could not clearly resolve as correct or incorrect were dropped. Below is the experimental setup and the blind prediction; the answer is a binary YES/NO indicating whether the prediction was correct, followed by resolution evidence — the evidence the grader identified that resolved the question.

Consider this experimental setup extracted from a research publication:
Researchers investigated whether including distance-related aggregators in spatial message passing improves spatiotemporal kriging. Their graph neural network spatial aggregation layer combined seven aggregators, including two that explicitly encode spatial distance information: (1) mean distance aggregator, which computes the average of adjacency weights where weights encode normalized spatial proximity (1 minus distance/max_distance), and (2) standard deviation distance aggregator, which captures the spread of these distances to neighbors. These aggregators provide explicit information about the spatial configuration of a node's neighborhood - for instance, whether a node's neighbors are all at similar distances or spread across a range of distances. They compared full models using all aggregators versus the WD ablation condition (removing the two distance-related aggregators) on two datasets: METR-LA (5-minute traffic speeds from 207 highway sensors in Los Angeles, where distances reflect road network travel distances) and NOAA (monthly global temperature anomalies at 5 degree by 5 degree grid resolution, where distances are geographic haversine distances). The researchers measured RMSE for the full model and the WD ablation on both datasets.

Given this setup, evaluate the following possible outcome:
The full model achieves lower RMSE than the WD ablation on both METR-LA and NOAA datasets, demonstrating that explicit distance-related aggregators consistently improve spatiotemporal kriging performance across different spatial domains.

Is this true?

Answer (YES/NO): NO